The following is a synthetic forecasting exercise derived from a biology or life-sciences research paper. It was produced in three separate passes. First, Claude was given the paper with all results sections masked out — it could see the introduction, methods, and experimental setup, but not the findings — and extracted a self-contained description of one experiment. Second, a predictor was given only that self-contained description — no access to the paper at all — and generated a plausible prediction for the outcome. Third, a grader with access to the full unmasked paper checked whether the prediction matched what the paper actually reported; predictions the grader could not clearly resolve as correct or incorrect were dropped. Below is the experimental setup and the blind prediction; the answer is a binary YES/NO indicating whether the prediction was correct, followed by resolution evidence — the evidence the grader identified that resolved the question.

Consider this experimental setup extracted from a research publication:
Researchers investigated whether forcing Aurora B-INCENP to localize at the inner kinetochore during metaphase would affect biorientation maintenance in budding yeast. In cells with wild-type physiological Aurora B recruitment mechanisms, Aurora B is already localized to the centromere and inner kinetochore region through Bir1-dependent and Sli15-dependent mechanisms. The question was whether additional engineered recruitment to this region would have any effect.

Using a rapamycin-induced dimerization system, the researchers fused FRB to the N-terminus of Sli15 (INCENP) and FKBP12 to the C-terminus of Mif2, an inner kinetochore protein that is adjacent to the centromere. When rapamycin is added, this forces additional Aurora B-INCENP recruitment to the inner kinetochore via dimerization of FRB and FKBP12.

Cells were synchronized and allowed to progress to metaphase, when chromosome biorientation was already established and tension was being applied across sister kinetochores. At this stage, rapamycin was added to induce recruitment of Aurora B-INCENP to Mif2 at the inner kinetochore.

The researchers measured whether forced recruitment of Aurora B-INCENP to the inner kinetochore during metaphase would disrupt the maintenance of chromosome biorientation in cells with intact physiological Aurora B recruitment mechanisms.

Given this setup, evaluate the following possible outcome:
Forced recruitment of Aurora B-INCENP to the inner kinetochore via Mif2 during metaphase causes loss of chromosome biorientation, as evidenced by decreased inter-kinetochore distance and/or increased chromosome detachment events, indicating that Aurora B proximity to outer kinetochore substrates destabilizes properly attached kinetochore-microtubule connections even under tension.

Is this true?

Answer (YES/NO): NO